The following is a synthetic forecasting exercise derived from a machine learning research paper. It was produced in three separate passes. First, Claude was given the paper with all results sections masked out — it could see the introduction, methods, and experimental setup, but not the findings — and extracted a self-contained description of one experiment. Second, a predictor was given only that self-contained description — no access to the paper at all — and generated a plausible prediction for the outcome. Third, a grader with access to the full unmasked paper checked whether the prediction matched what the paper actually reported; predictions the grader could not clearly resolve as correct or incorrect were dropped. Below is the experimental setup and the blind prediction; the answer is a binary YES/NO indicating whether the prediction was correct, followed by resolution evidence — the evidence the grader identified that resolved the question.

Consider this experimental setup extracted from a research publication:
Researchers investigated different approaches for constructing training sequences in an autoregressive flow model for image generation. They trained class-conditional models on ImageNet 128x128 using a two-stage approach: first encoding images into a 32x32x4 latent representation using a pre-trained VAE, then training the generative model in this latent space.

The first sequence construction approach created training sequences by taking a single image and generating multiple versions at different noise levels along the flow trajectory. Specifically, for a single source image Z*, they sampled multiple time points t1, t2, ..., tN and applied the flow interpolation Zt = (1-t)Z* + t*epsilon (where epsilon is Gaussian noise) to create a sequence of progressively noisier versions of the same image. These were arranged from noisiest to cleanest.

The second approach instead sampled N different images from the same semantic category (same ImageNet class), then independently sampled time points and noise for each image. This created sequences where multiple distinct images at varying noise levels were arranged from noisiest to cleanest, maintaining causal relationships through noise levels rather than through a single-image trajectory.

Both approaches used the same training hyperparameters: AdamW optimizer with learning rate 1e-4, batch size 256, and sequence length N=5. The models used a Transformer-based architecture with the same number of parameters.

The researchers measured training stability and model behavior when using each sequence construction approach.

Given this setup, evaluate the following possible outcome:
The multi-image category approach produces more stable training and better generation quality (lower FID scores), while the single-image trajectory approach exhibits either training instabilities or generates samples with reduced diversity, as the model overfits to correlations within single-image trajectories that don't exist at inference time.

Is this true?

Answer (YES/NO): YES